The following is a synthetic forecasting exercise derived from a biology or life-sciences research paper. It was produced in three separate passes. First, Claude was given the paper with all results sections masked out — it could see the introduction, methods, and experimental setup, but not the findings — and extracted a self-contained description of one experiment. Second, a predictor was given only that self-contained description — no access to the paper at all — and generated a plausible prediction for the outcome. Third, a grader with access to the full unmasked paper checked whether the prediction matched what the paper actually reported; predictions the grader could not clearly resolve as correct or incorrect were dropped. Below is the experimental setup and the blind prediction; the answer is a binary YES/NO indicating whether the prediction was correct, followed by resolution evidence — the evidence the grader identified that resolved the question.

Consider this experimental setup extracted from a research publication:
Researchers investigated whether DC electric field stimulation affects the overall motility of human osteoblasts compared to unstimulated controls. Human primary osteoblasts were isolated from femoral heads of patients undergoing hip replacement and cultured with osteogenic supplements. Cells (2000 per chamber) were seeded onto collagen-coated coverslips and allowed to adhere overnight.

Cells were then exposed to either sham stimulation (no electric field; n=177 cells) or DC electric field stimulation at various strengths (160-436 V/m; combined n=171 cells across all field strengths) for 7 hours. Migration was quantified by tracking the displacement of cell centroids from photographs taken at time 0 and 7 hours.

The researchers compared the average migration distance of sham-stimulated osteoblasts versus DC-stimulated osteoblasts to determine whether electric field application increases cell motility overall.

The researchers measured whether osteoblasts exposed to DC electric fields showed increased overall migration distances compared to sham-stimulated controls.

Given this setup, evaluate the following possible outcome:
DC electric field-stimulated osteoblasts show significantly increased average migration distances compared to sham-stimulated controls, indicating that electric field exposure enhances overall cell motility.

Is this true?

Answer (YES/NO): NO